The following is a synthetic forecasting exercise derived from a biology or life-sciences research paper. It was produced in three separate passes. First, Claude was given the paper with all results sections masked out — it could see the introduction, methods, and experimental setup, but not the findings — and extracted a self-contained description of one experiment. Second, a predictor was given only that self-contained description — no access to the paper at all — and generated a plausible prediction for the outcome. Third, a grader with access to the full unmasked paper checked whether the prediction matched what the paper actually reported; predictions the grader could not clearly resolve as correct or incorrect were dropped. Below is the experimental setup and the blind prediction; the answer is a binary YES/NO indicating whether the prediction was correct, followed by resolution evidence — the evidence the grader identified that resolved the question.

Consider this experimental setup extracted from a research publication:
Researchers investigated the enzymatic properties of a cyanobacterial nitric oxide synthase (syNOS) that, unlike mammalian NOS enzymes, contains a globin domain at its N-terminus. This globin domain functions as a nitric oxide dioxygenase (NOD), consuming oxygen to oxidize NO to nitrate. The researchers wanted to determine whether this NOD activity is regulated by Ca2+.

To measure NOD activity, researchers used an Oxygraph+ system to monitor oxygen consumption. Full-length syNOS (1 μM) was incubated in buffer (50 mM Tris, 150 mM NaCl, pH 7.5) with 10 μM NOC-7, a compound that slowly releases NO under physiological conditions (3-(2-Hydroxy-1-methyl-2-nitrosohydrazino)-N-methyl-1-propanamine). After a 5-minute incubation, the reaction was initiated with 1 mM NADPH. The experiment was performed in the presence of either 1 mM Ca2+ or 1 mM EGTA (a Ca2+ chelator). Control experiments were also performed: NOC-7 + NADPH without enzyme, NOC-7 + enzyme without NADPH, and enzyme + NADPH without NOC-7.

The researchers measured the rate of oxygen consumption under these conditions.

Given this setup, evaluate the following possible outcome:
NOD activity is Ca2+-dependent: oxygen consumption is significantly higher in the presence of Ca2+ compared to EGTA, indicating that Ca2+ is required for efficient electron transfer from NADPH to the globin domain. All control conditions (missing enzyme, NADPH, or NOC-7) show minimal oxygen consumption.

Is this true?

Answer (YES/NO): NO